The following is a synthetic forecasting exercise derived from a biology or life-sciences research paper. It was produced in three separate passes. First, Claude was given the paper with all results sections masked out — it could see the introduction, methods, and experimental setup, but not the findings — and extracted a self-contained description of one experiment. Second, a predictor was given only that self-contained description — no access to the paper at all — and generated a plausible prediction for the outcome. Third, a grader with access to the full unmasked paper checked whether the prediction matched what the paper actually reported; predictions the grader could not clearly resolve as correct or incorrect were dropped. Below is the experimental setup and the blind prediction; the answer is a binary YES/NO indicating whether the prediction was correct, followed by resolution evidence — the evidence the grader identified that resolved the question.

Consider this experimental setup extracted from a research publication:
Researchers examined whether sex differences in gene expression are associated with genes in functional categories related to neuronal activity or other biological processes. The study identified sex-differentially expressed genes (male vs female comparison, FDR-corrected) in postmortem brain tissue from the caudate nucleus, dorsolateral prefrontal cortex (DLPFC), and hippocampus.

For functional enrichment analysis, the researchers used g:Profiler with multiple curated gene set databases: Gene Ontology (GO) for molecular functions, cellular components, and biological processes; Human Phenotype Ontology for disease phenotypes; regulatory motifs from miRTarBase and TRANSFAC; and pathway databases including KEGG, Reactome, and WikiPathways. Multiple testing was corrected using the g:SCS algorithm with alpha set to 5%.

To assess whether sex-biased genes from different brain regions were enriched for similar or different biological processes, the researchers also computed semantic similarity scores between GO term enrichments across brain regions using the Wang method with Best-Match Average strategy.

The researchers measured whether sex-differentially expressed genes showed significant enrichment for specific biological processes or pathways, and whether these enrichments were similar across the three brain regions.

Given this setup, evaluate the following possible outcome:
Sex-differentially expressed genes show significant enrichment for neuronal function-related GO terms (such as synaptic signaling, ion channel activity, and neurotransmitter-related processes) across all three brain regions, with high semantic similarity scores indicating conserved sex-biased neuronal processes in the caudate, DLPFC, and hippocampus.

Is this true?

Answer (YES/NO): NO